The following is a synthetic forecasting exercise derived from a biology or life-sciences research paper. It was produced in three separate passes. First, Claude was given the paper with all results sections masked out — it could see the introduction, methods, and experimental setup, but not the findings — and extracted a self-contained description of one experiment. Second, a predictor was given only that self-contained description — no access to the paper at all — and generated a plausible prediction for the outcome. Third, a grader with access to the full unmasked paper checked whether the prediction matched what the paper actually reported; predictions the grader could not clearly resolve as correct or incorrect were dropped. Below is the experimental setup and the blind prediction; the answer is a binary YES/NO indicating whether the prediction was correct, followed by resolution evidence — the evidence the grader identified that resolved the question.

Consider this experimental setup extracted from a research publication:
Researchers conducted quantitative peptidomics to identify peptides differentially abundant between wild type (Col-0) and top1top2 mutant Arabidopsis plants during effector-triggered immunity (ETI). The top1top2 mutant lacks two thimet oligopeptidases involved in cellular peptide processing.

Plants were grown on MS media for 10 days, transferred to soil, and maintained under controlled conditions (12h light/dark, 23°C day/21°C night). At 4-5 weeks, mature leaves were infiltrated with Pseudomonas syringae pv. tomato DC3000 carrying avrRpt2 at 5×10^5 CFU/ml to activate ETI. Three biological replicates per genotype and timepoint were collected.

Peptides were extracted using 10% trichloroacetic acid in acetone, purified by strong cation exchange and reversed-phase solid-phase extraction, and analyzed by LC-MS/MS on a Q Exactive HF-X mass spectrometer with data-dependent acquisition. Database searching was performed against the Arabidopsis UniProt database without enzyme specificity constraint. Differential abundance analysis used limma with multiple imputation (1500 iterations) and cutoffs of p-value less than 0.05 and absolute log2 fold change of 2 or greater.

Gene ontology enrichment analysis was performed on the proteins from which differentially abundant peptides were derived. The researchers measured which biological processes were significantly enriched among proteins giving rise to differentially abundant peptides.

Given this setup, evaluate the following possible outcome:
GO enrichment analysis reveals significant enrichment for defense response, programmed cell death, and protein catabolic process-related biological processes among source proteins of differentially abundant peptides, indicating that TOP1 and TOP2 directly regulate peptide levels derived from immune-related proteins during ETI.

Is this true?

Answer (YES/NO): NO